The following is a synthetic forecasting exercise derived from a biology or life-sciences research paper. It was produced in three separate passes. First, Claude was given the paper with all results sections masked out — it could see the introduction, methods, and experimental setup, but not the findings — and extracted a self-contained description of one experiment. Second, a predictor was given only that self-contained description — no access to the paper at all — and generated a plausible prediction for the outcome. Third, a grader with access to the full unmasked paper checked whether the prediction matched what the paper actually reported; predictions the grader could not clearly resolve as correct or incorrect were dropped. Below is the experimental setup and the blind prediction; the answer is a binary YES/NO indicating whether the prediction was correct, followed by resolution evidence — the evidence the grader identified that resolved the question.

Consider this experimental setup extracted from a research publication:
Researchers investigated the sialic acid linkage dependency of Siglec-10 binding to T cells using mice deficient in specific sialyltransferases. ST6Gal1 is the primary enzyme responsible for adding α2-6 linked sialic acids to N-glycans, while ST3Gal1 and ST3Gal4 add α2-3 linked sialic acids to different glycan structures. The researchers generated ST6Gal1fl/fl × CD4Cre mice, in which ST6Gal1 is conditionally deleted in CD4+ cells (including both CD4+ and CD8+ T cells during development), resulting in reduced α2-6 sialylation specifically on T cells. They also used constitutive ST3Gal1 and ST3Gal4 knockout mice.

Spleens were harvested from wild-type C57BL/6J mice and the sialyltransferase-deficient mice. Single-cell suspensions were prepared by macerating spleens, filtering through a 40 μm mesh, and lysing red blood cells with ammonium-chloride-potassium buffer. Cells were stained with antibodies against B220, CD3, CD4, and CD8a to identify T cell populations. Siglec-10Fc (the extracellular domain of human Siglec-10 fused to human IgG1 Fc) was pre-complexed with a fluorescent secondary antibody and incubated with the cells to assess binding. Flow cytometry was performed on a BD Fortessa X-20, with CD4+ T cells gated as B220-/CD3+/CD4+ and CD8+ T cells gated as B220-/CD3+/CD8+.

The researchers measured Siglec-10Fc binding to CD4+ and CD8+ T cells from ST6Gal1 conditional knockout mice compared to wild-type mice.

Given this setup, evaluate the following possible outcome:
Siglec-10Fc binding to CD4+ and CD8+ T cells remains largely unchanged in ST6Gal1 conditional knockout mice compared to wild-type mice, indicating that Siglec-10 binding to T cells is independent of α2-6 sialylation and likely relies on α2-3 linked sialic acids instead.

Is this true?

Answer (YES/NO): NO